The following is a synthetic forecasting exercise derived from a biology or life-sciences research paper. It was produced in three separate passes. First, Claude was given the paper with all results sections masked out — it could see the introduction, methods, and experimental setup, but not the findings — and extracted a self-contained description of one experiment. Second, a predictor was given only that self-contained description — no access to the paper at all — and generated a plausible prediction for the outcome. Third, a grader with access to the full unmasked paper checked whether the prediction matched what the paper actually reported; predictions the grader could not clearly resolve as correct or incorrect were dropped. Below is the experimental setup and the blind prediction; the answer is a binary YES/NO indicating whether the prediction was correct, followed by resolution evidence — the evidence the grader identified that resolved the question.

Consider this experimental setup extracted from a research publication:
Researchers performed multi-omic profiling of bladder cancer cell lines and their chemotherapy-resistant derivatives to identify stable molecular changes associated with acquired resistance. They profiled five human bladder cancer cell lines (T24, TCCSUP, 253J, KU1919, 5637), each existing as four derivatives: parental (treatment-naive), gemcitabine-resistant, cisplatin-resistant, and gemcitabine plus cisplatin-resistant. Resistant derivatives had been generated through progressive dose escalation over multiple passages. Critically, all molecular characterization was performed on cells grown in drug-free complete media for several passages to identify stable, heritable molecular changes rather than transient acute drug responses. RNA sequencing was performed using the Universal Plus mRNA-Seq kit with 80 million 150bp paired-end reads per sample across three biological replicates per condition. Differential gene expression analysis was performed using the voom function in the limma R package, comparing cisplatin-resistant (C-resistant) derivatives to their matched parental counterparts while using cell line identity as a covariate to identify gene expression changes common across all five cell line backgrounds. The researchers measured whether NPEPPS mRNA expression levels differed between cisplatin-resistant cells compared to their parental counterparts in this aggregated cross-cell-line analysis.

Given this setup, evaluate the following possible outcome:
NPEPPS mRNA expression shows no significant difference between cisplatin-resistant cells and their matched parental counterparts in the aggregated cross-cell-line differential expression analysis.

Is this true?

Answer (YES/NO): NO